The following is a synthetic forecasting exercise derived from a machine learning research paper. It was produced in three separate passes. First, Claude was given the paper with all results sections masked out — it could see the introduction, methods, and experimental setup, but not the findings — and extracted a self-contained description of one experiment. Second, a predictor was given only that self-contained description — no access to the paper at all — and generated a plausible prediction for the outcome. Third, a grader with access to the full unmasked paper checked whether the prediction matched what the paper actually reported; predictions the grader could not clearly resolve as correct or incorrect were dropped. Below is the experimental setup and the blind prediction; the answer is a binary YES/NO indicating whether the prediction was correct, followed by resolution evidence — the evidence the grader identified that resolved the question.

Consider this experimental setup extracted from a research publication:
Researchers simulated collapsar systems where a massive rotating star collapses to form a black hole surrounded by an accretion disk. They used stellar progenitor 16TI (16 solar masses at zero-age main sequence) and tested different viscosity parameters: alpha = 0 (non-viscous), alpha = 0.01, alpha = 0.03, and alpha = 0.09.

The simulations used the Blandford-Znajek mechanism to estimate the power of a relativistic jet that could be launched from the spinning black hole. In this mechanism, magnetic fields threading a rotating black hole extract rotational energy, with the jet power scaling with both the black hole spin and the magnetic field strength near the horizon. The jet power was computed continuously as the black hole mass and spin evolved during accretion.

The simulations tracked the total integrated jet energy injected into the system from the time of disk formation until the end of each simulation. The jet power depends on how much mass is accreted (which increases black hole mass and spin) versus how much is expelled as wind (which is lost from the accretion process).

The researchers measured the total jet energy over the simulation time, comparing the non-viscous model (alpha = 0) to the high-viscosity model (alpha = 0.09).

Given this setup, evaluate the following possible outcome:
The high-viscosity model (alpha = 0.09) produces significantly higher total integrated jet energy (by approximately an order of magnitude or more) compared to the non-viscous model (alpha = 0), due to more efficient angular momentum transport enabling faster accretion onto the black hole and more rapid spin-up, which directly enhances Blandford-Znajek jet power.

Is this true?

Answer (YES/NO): NO